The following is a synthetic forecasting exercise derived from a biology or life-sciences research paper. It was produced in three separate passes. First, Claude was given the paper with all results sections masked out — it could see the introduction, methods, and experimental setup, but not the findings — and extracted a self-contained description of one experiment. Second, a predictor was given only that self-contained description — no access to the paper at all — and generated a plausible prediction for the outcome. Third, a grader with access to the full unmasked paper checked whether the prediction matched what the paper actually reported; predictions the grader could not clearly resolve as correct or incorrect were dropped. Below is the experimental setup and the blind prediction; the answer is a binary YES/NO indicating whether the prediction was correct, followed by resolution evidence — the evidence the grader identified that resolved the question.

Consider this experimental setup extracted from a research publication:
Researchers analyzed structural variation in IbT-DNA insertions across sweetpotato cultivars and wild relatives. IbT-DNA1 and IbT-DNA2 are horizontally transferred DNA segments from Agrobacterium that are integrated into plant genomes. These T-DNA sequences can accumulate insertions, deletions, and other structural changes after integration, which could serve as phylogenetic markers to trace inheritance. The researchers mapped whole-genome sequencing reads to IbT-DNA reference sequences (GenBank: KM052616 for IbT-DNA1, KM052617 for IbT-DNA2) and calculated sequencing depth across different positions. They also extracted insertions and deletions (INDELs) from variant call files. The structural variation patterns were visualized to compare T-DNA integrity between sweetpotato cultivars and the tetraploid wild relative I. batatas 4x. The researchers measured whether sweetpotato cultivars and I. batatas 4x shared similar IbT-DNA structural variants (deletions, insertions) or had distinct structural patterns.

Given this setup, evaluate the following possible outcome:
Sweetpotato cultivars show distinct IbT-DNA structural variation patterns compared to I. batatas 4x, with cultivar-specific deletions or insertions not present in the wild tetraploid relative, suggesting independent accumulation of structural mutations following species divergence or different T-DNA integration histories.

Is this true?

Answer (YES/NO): NO